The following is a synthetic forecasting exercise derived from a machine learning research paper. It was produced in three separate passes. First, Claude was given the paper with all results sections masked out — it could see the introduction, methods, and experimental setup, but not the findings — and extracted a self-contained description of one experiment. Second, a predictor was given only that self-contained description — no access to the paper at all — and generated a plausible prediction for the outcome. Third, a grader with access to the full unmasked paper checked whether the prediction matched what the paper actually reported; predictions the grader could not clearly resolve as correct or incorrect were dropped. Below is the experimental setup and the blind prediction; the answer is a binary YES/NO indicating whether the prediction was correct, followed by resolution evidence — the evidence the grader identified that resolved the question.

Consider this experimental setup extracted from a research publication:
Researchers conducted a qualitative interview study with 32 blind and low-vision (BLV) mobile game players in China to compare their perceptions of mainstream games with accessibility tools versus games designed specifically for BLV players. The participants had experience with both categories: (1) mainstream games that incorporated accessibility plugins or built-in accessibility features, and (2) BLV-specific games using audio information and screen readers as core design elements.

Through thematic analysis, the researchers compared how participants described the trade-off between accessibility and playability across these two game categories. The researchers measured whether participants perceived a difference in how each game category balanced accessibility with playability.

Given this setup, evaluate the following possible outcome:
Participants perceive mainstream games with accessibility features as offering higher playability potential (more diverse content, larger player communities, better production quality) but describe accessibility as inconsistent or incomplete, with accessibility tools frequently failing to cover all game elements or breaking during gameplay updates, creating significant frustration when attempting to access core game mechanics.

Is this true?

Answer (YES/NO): YES